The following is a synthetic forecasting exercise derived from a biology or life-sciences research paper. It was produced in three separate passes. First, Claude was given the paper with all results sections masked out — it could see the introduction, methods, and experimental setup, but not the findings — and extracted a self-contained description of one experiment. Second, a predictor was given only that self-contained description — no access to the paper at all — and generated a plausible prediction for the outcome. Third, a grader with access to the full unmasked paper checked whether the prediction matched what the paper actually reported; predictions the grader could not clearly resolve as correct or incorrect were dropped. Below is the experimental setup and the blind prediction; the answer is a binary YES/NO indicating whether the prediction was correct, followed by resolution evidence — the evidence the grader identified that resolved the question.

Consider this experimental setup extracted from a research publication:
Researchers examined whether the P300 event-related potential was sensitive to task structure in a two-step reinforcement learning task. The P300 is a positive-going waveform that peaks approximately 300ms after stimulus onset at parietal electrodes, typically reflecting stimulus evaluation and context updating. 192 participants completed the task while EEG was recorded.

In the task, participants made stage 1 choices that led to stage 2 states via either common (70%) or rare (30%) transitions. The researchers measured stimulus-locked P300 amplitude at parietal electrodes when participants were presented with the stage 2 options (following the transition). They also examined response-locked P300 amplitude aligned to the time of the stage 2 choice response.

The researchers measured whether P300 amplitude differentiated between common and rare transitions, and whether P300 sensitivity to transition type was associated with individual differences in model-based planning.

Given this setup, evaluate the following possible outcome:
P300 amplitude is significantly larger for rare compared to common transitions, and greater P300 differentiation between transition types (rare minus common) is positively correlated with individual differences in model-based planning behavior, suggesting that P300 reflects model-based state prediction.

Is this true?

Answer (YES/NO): NO